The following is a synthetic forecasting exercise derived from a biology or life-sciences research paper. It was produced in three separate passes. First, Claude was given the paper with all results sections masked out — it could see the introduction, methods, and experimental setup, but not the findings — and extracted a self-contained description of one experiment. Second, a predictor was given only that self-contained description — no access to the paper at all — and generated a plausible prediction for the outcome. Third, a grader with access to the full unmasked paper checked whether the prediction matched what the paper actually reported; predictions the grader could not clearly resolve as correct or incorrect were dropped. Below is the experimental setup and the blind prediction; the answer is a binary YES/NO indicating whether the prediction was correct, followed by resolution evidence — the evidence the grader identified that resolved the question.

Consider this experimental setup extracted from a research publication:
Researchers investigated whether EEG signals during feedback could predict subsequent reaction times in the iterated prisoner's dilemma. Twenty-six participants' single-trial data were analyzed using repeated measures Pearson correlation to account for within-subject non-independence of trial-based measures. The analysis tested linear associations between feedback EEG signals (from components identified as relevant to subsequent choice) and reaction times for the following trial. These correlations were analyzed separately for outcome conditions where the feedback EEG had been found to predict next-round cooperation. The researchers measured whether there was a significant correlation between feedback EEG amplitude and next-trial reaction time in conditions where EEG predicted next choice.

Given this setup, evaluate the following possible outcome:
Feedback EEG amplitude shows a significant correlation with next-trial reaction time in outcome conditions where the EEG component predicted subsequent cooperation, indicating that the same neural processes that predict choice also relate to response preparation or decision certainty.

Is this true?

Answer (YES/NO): YES